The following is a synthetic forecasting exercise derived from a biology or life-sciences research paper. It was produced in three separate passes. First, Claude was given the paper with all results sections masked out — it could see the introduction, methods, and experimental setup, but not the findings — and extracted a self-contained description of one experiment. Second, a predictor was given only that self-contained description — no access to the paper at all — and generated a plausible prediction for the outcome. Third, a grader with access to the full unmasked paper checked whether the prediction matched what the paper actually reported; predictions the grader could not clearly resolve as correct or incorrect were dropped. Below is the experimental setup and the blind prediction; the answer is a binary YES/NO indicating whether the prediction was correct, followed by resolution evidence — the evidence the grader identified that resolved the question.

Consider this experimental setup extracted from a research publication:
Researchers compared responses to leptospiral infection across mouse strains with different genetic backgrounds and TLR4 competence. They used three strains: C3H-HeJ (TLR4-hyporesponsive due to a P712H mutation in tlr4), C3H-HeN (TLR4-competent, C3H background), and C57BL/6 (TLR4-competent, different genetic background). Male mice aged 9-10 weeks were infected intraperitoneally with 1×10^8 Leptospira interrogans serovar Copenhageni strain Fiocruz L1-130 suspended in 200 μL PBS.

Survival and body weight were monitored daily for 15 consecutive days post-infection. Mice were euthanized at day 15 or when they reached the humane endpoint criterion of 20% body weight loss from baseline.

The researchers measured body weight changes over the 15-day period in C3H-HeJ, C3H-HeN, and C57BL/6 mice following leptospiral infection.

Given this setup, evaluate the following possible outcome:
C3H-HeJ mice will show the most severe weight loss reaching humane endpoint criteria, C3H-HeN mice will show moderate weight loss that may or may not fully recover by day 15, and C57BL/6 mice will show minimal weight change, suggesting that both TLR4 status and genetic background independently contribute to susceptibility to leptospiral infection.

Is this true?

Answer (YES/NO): YES